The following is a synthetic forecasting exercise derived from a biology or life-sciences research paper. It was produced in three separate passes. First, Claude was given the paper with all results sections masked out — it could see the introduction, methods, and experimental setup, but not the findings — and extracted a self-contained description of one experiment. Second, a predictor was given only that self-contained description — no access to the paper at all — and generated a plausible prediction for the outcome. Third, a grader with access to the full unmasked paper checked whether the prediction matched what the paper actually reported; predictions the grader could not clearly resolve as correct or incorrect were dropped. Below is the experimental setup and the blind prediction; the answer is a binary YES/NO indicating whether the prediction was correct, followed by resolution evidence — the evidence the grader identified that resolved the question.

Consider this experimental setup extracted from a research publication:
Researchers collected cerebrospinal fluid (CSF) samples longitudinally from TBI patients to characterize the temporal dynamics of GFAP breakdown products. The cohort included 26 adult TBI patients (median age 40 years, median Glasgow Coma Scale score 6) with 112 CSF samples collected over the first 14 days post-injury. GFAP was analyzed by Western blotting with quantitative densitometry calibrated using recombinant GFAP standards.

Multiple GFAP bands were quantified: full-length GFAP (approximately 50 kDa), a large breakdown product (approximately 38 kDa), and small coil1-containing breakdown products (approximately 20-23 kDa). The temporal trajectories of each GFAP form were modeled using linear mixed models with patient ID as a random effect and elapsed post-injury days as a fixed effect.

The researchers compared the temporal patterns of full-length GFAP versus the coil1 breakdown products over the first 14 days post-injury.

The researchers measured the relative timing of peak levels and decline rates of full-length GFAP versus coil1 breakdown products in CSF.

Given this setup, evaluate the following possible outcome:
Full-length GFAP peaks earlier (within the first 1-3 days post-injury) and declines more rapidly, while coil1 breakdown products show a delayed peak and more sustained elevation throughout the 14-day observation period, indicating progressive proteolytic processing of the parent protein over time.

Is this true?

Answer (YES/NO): NO